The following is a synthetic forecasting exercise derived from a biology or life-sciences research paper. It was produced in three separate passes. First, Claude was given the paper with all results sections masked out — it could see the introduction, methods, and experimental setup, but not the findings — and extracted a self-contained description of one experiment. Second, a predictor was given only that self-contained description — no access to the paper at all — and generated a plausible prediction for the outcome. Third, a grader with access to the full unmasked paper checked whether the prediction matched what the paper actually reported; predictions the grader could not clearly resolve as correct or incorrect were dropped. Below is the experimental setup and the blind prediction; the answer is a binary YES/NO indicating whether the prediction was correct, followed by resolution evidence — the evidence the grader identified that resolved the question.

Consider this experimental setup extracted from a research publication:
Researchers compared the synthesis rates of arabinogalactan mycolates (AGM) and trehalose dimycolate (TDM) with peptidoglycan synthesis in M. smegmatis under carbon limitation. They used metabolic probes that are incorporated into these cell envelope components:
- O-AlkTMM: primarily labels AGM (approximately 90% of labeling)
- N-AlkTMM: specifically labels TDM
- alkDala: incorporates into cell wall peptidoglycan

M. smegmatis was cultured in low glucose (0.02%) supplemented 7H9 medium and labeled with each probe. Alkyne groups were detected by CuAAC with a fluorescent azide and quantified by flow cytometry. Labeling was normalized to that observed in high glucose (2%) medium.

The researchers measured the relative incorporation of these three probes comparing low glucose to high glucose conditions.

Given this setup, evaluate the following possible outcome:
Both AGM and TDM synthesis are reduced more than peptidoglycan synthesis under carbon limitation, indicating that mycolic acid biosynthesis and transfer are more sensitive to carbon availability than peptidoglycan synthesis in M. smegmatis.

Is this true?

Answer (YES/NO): NO